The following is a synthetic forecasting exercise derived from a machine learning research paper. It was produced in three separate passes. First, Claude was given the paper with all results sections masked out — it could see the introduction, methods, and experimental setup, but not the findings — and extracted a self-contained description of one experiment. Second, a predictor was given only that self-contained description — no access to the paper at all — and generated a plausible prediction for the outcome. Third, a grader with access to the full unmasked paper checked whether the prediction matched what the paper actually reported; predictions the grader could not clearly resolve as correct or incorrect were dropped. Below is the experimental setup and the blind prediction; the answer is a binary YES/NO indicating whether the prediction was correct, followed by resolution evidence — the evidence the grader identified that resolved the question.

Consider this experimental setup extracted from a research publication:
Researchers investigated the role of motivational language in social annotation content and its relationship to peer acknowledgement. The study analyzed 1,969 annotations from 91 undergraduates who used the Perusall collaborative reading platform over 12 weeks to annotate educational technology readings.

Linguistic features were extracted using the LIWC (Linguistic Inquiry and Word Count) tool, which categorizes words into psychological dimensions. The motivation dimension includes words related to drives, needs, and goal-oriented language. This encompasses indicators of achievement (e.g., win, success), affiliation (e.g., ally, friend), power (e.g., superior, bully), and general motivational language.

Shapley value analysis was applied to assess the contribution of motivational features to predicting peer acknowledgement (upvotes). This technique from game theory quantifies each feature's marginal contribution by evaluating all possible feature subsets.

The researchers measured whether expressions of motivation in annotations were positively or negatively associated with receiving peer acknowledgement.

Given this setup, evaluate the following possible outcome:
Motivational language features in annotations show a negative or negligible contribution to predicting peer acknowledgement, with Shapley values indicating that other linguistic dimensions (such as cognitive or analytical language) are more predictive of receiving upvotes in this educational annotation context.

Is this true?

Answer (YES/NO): NO